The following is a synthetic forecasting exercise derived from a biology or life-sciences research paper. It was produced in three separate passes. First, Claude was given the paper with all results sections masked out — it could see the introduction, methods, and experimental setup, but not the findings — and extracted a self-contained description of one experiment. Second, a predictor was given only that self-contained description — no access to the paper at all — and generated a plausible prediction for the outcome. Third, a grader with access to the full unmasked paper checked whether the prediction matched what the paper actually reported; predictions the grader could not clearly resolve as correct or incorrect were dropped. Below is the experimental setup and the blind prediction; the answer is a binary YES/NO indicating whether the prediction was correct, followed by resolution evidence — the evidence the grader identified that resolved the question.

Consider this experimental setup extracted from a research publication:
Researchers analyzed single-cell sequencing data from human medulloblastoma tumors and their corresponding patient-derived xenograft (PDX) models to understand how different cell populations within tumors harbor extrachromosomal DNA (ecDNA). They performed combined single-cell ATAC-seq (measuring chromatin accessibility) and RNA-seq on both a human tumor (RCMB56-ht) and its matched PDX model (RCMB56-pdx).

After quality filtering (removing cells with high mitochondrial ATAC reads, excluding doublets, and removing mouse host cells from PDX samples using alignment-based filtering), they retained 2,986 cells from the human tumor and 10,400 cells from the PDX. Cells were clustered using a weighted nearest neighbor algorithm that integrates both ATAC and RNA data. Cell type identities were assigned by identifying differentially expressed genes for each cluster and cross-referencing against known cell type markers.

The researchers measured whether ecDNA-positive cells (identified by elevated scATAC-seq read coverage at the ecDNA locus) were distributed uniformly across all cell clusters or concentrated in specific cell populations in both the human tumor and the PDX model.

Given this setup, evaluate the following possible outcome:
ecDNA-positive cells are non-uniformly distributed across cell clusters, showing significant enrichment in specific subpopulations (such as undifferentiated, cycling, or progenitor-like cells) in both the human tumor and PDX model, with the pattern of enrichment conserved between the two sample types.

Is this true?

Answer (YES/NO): NO